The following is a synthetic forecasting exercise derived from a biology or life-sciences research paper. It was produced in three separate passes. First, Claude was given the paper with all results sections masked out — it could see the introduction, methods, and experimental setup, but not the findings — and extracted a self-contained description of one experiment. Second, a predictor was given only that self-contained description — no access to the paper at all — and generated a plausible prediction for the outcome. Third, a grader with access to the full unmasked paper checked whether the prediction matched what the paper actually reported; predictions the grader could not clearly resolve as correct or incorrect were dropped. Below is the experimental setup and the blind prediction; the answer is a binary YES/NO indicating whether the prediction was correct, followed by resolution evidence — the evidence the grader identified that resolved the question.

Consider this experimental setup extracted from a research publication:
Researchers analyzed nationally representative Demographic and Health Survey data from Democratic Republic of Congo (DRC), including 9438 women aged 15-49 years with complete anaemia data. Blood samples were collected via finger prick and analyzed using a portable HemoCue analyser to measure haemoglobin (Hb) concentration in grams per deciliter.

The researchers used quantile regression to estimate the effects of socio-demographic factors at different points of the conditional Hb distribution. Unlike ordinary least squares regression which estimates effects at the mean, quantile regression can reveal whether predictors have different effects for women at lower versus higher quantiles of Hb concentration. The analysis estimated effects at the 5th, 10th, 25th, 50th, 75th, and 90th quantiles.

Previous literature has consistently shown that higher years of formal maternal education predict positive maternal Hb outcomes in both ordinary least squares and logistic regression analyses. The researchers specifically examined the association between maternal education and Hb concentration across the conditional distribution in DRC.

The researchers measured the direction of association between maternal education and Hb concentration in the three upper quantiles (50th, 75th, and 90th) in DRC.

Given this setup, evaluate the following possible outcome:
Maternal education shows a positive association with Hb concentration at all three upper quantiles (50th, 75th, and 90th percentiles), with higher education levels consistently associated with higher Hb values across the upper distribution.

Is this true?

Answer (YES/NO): NO